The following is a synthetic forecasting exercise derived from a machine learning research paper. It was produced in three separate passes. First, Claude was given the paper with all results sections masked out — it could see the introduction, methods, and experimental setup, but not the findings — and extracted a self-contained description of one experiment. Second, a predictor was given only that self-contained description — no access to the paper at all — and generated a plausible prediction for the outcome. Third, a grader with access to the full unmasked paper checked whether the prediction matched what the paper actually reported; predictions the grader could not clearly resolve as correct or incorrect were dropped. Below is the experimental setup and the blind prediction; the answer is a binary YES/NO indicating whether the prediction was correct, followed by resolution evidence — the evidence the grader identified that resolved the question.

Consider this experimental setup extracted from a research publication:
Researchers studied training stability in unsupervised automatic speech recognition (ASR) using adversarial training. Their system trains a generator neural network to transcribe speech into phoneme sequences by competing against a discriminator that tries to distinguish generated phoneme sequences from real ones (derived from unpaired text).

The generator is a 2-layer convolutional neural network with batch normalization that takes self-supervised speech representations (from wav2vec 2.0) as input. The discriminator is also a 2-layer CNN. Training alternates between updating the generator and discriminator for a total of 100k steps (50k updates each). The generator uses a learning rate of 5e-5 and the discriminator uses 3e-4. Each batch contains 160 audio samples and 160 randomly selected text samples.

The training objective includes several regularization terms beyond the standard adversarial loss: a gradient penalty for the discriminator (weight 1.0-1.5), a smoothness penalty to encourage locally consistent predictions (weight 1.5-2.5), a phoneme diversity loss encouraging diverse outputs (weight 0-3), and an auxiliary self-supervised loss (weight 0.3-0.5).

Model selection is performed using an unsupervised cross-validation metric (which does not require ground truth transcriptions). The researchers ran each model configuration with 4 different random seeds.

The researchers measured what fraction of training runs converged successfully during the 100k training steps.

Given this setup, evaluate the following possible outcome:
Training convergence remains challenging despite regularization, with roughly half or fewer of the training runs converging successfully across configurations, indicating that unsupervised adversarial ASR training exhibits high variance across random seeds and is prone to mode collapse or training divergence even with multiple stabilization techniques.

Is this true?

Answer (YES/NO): NO